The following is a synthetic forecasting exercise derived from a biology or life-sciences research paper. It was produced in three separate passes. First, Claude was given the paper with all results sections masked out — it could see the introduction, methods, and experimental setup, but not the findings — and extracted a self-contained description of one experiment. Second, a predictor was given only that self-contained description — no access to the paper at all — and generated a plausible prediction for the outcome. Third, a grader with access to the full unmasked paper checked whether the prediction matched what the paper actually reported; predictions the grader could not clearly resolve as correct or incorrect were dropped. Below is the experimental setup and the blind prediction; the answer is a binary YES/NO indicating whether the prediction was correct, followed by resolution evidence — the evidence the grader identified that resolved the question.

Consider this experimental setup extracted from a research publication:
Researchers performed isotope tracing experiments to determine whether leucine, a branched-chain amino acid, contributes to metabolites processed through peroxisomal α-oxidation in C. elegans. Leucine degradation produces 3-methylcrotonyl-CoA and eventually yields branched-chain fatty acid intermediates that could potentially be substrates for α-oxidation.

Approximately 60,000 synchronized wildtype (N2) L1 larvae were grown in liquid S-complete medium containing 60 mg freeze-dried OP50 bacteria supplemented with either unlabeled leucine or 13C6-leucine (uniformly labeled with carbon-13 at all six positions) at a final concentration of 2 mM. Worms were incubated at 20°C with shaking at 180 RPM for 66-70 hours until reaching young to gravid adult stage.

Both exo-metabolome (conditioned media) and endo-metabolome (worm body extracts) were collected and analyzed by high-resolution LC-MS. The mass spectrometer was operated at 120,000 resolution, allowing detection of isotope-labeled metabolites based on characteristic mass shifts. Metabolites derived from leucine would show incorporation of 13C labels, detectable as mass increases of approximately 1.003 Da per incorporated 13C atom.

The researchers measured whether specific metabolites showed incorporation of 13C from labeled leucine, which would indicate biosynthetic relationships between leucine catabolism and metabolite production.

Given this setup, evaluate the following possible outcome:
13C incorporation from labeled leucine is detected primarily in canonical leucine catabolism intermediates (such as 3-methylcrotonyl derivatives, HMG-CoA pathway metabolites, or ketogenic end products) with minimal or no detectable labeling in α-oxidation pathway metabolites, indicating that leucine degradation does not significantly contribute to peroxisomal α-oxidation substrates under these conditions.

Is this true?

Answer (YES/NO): NO